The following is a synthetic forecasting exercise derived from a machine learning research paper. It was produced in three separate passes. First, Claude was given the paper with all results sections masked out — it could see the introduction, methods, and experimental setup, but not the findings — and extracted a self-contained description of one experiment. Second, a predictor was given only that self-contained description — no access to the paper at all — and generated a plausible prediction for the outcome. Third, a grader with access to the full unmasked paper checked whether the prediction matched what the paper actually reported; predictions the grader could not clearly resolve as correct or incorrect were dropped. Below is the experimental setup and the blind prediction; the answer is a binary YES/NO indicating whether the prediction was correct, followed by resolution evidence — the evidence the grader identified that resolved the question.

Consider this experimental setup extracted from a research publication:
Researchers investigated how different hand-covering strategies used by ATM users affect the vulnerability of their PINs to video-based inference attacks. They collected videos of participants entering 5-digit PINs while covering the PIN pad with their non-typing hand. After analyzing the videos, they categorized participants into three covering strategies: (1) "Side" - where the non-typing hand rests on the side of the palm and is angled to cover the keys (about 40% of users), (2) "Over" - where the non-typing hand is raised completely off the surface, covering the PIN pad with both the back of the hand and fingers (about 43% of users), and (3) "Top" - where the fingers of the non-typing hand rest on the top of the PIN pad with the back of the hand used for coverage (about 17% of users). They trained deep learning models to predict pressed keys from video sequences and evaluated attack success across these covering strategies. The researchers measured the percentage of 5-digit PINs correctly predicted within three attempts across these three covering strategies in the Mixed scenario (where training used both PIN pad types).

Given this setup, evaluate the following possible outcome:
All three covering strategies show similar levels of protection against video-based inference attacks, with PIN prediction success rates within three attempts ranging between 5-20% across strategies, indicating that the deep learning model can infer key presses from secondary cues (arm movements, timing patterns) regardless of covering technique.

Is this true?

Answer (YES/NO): NO